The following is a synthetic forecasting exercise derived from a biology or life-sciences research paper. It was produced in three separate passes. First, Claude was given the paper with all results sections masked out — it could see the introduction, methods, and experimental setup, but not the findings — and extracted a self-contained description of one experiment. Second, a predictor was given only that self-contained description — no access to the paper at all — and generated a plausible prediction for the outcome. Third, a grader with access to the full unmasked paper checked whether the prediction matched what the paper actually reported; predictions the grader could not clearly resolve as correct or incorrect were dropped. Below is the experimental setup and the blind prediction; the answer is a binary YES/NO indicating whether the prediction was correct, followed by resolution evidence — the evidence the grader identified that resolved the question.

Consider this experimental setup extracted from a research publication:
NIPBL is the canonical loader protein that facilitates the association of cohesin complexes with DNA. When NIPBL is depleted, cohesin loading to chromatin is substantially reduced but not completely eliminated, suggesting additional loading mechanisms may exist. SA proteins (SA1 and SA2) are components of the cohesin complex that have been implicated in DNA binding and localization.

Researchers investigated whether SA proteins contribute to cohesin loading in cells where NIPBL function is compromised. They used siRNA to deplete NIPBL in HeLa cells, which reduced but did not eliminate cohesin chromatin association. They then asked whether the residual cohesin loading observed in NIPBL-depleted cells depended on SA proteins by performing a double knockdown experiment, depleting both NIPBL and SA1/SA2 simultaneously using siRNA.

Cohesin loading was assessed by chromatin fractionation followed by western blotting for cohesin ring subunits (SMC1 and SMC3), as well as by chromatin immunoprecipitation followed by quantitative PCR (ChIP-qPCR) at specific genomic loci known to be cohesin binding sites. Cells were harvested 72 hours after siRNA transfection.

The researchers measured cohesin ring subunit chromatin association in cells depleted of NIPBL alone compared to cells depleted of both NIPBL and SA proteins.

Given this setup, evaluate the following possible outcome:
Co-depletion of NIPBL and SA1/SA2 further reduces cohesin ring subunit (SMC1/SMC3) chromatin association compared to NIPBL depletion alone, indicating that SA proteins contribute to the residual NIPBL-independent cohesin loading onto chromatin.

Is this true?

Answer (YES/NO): YES